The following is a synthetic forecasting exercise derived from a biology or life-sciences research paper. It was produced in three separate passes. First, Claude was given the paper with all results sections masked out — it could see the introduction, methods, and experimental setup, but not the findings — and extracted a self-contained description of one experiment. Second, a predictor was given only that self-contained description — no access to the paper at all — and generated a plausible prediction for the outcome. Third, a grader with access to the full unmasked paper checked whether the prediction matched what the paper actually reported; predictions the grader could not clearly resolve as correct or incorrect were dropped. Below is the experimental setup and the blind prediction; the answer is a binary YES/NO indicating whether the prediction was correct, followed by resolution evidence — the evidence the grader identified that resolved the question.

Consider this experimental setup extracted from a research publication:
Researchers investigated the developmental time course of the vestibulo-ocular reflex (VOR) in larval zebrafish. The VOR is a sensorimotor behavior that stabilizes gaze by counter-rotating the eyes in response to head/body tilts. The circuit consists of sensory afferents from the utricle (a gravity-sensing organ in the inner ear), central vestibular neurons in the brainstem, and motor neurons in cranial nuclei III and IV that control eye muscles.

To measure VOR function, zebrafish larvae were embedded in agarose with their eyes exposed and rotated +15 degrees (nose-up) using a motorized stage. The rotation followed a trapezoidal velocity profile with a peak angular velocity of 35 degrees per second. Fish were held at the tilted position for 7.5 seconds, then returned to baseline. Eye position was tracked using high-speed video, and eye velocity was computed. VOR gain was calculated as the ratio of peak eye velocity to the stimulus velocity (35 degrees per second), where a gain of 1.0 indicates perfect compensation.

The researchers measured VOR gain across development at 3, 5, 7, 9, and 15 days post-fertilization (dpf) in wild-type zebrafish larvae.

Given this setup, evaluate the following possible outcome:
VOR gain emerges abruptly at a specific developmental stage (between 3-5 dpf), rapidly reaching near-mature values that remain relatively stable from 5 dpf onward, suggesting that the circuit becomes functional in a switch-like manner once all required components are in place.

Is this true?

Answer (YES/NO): NO